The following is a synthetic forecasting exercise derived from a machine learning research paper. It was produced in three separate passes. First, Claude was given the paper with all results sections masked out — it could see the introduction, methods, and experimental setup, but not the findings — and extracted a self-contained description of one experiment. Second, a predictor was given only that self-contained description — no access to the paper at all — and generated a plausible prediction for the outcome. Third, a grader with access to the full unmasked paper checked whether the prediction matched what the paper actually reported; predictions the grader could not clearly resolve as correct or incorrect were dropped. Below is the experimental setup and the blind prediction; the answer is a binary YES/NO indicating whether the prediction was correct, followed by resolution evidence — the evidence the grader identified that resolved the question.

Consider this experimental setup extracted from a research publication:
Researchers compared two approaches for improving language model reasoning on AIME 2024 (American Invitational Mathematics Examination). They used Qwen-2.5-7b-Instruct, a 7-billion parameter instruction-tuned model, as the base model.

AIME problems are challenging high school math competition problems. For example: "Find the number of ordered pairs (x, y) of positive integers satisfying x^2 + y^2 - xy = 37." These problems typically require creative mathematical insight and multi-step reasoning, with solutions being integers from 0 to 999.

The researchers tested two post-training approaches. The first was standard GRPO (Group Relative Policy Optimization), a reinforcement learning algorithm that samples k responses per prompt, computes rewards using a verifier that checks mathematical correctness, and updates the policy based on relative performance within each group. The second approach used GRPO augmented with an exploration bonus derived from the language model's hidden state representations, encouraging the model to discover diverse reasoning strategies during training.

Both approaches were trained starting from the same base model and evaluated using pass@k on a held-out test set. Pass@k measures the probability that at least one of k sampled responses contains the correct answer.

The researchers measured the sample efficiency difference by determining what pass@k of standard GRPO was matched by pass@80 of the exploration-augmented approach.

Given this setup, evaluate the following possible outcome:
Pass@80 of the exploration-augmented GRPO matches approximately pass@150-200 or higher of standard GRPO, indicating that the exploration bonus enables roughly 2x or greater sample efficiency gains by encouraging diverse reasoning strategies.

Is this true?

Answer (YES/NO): YES